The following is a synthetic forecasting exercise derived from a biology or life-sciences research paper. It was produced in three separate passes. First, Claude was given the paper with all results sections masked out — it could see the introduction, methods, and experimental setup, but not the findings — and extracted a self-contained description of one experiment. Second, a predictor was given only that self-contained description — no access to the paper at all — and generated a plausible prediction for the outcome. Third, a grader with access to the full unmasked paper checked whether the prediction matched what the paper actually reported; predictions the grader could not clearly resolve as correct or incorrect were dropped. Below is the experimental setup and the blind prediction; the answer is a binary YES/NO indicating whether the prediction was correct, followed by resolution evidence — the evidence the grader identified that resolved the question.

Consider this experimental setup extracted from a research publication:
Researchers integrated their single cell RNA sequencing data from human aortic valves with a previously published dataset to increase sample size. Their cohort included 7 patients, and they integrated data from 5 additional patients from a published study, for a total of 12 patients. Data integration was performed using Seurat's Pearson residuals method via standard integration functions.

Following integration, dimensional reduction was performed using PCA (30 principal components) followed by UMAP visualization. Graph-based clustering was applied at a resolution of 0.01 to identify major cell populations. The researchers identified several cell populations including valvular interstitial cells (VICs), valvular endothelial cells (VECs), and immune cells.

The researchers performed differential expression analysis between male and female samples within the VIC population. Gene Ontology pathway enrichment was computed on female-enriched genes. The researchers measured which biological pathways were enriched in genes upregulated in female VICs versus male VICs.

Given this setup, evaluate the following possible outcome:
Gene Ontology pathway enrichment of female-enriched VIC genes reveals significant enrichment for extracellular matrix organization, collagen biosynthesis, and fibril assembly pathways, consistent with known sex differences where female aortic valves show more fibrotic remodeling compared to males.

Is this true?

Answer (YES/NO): NO